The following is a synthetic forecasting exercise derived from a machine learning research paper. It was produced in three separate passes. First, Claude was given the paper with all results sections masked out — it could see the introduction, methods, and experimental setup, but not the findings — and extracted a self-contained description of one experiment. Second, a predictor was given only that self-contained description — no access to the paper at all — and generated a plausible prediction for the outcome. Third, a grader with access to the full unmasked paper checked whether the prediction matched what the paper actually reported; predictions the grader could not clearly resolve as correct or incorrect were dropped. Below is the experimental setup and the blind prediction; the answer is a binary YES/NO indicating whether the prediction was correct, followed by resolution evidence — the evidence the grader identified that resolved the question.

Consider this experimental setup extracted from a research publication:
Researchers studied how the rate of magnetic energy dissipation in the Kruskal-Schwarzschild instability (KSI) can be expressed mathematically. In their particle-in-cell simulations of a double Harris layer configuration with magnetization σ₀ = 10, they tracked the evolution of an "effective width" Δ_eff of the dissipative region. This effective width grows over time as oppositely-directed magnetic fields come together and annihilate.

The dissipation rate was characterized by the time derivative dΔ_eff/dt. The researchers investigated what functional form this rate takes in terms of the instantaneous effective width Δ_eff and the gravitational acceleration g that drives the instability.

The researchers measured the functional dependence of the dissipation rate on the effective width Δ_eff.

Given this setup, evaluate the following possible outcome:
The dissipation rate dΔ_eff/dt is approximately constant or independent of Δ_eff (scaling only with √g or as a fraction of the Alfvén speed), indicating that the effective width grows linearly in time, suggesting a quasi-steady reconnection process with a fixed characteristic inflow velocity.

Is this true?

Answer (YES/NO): NO